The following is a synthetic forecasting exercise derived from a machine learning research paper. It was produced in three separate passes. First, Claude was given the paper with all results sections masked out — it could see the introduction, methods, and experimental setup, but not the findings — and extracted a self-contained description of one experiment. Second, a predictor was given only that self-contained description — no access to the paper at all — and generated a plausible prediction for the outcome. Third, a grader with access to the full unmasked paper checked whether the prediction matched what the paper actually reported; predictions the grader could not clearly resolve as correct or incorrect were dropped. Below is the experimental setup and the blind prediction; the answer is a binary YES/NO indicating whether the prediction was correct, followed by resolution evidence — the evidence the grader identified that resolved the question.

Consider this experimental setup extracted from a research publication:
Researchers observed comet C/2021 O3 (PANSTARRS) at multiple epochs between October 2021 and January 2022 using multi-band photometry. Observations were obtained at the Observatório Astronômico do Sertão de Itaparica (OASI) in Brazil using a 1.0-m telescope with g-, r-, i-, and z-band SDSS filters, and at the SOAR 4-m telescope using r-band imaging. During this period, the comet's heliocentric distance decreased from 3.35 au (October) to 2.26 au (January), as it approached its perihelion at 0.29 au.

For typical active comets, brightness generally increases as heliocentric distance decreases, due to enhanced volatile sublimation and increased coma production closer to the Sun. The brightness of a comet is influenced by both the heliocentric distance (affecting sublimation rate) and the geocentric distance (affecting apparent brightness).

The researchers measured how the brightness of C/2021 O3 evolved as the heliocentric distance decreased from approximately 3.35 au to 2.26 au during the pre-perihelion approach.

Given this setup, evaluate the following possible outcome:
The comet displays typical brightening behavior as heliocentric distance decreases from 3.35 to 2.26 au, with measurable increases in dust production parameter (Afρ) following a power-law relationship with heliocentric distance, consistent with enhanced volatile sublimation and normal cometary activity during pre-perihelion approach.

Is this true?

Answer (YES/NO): NO